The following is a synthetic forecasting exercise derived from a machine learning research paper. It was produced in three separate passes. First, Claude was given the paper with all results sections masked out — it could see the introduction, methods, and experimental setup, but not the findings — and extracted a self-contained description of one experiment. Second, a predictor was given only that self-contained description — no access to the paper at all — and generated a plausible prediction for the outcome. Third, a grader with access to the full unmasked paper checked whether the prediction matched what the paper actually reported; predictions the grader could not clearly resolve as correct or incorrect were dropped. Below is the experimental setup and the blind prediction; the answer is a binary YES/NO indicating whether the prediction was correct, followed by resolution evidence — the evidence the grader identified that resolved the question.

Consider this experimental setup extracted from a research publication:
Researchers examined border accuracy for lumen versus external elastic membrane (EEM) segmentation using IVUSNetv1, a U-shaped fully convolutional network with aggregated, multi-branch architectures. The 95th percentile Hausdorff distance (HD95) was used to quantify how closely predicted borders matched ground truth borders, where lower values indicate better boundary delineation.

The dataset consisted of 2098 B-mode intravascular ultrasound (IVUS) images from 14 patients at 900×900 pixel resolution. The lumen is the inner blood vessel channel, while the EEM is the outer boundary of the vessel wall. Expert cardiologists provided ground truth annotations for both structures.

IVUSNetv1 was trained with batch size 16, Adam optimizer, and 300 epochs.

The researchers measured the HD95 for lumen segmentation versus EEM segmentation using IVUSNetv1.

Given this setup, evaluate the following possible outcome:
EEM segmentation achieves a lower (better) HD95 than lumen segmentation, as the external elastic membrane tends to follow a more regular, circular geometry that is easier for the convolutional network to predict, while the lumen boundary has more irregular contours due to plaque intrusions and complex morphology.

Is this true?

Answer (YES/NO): NO